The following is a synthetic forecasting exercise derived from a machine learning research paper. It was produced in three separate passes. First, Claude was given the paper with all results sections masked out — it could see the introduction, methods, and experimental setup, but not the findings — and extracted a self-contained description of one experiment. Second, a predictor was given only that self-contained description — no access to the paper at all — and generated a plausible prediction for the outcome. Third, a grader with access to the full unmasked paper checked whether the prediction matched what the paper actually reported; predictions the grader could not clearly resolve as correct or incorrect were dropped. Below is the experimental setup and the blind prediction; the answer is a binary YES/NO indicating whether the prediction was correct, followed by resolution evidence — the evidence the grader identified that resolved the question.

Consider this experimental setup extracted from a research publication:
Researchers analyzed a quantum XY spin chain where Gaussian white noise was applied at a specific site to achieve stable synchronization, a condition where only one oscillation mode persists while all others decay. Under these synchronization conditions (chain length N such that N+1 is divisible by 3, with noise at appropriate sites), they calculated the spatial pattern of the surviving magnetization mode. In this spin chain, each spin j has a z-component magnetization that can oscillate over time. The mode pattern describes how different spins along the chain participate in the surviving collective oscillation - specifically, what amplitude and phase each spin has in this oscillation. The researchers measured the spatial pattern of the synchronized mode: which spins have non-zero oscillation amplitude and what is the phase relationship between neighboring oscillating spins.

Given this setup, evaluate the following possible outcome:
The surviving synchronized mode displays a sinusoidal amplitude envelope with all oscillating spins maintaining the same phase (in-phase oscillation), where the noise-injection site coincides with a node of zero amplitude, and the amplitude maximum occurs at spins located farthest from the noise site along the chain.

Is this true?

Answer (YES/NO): NO